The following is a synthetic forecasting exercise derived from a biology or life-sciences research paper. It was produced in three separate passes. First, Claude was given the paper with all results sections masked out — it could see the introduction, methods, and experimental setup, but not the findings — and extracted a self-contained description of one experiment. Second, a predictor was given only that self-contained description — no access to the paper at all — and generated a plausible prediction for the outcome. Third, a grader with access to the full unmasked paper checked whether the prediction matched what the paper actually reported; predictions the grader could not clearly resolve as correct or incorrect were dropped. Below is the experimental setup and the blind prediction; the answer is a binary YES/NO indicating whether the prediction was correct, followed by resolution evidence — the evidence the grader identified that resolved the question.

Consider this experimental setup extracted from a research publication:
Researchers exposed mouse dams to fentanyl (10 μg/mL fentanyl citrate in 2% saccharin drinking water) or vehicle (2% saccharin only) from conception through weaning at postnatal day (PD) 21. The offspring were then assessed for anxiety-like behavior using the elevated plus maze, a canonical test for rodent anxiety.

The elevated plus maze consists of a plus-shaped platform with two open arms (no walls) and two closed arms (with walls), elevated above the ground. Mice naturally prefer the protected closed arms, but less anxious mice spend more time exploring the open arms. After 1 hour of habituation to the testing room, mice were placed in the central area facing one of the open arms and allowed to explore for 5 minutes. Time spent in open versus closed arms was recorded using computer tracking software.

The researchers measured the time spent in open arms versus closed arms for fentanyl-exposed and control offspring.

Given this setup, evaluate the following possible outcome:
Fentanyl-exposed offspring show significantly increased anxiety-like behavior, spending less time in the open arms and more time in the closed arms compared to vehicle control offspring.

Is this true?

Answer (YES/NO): NO